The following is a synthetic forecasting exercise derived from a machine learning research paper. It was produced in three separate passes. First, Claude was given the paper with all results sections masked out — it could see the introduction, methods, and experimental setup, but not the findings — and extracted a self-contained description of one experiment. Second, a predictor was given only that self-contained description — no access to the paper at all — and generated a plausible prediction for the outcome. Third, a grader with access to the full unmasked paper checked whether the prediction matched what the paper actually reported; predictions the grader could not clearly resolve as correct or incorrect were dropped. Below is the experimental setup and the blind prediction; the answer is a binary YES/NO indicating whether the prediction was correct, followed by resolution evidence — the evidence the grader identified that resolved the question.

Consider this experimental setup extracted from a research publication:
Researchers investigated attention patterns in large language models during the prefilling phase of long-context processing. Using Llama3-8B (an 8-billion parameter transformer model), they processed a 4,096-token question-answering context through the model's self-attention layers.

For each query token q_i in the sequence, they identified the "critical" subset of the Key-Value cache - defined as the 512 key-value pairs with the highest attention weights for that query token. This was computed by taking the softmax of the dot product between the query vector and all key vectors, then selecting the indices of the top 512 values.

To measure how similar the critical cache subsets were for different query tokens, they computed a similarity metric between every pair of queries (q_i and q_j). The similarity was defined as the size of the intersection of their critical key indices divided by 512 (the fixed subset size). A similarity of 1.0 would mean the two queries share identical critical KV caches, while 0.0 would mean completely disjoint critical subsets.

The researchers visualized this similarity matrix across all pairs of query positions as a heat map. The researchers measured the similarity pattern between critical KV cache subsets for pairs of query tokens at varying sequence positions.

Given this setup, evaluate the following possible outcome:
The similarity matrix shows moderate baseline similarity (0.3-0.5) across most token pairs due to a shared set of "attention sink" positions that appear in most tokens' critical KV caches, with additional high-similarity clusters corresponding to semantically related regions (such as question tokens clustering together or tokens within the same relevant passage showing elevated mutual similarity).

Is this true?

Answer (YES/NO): NO